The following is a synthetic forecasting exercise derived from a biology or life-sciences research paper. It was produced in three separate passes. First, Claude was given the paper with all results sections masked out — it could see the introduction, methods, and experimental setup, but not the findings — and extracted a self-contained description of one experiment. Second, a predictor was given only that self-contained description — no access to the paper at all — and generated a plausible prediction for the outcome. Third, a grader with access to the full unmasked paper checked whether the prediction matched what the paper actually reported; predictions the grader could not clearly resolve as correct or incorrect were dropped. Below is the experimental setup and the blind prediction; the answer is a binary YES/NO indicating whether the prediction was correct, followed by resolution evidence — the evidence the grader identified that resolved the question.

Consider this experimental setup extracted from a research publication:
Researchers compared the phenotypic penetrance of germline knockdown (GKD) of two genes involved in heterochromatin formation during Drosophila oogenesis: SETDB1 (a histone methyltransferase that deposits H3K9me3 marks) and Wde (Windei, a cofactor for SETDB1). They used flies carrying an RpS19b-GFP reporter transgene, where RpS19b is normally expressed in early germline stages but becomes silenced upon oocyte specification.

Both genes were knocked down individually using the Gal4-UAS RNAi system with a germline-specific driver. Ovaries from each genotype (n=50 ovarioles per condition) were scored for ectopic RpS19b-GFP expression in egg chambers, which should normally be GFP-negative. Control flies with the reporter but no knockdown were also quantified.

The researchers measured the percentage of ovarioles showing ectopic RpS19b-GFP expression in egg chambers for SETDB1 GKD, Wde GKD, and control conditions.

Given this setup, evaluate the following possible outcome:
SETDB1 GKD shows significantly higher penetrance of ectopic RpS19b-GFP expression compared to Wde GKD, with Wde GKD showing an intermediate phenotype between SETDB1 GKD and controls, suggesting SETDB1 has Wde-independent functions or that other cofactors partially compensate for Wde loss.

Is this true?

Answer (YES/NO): NO